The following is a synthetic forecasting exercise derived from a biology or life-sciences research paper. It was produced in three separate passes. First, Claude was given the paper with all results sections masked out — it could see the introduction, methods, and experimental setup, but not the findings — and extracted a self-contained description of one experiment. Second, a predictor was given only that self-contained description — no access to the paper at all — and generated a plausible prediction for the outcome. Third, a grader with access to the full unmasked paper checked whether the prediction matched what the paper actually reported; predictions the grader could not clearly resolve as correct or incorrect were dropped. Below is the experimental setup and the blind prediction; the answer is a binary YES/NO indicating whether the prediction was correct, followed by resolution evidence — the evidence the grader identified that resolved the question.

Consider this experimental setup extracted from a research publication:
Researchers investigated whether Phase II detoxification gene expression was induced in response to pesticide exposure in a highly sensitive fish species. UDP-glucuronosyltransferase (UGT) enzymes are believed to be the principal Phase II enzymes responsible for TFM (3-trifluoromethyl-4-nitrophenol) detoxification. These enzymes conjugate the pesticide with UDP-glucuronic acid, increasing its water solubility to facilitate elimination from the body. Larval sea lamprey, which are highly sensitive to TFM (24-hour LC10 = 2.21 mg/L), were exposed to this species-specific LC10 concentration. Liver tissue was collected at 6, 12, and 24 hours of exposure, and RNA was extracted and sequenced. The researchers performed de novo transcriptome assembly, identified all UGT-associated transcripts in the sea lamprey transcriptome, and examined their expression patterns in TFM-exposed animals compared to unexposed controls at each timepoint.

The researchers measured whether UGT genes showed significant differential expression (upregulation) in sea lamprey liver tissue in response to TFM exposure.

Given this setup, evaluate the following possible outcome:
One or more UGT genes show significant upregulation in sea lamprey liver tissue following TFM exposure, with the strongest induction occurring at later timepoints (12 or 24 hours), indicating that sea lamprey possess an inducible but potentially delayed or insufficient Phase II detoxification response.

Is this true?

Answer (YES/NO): NO